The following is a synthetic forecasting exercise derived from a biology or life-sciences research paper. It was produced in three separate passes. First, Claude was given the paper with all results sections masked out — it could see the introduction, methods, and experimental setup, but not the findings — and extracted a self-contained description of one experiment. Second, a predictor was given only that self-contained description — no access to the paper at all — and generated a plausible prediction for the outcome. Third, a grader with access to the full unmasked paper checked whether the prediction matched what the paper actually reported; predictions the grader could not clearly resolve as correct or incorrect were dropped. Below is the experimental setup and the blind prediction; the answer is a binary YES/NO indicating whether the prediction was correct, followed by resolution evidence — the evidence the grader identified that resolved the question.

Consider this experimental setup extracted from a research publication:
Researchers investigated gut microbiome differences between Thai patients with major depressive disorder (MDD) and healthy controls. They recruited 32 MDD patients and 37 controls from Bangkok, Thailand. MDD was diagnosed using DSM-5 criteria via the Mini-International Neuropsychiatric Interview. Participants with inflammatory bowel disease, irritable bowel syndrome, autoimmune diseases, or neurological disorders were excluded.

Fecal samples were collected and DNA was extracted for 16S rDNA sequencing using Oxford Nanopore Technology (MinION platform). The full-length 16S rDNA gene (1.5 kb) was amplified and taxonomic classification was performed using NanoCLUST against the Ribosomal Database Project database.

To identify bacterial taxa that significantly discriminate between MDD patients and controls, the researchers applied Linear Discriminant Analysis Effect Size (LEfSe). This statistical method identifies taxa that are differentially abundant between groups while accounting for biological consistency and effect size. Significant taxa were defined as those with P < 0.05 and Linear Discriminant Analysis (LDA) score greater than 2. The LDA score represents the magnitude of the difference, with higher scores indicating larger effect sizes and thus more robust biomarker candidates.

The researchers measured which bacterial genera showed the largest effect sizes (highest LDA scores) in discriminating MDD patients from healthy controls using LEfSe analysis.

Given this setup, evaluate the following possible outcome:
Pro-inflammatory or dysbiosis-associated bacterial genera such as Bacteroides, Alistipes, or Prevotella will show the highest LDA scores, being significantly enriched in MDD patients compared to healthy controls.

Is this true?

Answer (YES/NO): NO